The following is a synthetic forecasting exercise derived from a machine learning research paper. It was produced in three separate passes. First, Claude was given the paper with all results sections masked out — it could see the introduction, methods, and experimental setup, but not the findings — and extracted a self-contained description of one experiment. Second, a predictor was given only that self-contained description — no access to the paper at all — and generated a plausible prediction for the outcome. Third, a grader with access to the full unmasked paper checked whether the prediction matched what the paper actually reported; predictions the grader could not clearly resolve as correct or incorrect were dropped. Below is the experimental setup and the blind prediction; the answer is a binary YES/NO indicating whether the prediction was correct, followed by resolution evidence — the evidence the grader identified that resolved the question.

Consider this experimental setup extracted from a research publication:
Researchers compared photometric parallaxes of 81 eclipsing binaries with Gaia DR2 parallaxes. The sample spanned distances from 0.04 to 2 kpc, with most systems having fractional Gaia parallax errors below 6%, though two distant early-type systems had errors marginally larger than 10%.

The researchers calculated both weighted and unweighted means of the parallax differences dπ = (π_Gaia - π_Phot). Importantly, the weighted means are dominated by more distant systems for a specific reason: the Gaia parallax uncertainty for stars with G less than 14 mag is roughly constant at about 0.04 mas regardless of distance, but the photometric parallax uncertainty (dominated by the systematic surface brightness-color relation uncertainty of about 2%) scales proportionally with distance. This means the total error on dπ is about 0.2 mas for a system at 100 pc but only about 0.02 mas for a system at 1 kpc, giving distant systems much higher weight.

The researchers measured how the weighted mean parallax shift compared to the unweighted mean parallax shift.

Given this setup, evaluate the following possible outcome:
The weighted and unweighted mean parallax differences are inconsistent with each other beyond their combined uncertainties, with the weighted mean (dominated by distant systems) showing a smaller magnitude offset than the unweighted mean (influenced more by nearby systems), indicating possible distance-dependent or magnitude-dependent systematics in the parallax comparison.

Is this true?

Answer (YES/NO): NO